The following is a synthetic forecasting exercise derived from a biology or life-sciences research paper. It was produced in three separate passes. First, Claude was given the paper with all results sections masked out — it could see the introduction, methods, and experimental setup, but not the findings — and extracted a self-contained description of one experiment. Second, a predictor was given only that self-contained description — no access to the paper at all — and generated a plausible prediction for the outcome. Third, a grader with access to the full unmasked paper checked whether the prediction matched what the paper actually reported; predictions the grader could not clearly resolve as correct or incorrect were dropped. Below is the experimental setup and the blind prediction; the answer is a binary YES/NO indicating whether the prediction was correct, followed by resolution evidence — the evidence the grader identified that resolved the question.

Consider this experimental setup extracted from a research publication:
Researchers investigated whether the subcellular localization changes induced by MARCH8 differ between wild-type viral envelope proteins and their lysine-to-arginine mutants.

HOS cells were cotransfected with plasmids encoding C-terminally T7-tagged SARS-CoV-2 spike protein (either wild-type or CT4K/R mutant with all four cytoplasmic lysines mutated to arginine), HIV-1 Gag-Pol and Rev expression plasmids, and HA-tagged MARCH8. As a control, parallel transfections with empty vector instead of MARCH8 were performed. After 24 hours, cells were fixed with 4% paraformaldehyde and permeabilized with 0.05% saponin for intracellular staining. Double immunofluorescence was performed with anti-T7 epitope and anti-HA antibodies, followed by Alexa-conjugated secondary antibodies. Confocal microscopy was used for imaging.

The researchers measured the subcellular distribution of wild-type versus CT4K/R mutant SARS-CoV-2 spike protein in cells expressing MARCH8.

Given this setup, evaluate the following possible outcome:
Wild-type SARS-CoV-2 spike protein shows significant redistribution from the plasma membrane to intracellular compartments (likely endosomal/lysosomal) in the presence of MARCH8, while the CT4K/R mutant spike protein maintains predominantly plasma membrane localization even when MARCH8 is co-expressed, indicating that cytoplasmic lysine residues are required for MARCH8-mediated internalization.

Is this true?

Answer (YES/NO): YES